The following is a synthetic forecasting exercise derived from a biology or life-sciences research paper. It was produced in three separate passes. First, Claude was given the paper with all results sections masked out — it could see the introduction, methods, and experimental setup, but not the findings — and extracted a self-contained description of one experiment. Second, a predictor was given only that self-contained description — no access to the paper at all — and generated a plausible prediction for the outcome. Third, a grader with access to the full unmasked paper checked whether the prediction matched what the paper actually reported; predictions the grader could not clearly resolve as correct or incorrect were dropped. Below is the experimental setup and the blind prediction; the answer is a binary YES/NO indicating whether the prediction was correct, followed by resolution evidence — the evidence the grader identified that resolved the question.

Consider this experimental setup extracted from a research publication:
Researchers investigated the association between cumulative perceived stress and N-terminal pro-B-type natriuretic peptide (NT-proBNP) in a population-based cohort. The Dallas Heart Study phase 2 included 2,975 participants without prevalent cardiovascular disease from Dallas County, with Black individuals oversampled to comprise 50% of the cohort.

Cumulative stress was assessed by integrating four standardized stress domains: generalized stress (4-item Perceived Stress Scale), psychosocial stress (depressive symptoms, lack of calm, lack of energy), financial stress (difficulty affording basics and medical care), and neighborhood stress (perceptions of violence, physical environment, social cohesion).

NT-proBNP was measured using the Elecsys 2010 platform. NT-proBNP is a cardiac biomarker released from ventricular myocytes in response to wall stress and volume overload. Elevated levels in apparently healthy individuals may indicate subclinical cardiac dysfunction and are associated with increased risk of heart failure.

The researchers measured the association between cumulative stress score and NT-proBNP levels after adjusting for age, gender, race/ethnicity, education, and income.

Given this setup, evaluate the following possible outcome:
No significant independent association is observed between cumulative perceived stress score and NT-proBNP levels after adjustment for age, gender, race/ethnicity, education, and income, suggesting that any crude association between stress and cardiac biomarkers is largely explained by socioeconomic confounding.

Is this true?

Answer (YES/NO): NO